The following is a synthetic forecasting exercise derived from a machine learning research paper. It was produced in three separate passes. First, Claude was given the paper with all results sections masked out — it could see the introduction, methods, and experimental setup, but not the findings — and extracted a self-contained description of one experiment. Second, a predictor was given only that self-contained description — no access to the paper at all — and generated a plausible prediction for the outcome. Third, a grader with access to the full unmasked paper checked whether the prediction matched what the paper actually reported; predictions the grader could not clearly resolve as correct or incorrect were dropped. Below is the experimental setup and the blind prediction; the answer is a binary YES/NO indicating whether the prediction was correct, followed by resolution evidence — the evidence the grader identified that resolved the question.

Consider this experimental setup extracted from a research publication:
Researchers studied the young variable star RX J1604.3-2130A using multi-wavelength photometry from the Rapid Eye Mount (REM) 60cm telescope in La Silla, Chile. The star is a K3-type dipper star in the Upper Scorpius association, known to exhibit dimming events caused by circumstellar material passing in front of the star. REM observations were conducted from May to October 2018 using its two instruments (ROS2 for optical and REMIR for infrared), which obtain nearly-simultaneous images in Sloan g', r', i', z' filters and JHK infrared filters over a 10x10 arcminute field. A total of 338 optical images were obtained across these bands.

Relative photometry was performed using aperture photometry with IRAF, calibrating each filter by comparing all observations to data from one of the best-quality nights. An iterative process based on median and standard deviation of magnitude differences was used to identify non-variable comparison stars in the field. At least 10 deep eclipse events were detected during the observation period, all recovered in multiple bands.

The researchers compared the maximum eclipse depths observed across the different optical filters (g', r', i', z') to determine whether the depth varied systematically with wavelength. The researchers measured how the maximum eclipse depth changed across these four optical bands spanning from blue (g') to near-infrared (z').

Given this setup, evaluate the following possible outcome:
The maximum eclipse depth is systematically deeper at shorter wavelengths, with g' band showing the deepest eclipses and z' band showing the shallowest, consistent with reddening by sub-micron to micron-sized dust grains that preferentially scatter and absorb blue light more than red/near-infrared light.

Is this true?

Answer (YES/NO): YES